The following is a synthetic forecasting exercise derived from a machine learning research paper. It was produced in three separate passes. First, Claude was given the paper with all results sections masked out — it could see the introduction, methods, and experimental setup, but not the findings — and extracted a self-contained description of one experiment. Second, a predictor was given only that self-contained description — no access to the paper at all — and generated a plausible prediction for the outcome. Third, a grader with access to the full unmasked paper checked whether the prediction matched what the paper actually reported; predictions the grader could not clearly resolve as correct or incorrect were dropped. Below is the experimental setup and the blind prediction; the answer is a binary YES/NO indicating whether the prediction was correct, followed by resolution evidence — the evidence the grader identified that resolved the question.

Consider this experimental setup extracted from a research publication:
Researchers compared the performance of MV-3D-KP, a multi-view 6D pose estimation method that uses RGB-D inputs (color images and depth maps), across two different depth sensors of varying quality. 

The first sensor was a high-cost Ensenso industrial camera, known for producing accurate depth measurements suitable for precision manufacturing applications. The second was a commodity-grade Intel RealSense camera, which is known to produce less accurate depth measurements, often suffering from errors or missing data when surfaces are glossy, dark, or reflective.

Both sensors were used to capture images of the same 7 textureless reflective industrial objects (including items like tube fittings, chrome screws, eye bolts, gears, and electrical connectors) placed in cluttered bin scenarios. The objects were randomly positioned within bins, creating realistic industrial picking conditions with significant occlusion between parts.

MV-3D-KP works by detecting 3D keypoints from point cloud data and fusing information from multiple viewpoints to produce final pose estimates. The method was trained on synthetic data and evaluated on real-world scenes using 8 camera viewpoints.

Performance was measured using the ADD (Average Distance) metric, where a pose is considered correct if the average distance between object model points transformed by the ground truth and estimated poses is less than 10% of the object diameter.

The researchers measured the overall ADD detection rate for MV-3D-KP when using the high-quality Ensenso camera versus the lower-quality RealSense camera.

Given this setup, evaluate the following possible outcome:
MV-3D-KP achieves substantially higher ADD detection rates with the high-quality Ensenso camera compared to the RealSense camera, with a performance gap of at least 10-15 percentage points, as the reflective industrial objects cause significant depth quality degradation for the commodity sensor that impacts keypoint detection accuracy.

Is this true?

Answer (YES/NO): NO